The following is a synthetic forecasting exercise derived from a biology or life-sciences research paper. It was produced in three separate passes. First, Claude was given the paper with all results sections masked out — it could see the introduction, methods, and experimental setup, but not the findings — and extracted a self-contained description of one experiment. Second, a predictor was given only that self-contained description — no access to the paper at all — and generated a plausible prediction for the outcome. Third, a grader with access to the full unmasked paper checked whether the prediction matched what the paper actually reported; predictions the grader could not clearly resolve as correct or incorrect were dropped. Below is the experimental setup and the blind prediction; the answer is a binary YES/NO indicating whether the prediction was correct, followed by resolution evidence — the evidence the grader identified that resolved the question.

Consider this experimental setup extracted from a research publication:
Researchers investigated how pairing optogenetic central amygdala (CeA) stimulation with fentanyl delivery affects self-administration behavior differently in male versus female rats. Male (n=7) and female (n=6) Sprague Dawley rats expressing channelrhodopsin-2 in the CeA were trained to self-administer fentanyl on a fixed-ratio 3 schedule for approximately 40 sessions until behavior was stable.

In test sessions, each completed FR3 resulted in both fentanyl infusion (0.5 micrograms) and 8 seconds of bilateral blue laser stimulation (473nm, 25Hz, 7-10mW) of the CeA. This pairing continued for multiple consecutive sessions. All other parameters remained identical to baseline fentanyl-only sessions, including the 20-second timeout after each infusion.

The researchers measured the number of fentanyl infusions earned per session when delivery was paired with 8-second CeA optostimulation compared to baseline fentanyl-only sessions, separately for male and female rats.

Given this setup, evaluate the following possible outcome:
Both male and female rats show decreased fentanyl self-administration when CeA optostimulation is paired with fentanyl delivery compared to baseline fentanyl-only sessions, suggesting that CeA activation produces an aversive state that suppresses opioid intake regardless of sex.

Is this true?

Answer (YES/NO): NO